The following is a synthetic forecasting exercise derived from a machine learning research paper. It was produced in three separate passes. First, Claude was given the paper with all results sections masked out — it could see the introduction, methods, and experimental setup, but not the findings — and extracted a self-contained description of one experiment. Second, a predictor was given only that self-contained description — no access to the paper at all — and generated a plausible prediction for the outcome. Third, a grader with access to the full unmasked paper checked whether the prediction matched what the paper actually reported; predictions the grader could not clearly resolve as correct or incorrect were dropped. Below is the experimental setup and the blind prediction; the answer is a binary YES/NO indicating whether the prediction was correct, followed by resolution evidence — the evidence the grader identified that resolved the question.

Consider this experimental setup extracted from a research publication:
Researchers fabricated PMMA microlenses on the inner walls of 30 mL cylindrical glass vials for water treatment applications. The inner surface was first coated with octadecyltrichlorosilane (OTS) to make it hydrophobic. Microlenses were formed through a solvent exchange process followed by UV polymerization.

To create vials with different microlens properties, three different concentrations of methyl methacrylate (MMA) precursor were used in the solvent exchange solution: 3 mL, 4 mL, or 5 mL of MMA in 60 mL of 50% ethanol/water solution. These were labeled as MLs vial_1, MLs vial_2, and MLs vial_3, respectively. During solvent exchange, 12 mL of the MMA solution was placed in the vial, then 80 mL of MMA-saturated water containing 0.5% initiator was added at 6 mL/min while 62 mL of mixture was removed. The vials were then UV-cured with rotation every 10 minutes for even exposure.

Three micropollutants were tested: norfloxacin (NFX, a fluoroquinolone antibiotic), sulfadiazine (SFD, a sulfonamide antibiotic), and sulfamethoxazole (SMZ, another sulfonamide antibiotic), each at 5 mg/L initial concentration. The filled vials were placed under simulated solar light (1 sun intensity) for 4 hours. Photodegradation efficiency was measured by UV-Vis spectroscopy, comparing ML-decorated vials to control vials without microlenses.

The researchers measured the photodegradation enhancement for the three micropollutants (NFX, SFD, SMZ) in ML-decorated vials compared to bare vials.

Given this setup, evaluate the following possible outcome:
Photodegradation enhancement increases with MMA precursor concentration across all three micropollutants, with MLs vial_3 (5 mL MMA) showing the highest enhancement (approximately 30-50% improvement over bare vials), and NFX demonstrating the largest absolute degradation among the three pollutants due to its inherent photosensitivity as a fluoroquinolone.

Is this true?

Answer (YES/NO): NO